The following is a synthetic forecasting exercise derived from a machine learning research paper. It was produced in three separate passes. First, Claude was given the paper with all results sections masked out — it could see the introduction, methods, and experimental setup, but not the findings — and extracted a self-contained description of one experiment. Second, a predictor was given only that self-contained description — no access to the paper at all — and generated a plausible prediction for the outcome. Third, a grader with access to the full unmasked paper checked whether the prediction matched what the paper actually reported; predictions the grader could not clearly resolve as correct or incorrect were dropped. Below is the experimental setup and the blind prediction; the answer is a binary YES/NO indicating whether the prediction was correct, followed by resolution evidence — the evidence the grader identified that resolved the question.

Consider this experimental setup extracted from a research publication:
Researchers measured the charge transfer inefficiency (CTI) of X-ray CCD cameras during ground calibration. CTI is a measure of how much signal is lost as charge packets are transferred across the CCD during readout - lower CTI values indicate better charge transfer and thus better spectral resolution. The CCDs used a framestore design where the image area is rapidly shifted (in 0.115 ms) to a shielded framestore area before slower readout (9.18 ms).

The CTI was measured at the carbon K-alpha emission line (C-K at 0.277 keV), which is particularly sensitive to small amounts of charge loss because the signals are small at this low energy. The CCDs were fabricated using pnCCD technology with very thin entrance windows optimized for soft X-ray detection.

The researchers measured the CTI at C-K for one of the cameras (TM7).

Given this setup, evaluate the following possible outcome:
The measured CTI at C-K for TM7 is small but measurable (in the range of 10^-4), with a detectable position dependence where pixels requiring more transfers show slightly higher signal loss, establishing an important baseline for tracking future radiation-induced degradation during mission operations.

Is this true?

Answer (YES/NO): NO